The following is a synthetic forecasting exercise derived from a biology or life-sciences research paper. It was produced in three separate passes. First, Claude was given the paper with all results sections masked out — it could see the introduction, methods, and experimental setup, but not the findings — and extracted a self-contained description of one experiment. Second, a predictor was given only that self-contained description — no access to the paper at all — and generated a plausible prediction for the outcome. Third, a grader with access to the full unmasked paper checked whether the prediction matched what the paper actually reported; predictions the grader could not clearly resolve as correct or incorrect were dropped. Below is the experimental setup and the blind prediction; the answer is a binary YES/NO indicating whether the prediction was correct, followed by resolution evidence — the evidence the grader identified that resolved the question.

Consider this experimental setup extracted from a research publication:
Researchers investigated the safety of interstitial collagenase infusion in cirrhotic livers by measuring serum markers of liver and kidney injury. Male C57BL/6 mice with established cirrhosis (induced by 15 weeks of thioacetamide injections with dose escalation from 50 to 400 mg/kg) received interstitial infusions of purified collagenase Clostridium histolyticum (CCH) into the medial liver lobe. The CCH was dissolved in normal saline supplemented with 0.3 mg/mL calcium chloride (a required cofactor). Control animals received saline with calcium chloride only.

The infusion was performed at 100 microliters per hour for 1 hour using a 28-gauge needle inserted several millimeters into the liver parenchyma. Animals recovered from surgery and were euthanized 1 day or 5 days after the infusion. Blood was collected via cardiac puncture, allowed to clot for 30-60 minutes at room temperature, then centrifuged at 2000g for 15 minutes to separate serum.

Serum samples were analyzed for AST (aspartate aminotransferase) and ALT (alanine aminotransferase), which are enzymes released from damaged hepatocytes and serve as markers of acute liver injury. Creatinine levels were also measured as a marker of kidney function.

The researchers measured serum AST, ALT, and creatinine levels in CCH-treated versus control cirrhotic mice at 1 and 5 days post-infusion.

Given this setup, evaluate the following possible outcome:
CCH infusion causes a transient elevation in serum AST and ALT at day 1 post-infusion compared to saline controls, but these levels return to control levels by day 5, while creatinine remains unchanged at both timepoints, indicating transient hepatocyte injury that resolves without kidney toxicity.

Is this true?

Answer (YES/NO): NO